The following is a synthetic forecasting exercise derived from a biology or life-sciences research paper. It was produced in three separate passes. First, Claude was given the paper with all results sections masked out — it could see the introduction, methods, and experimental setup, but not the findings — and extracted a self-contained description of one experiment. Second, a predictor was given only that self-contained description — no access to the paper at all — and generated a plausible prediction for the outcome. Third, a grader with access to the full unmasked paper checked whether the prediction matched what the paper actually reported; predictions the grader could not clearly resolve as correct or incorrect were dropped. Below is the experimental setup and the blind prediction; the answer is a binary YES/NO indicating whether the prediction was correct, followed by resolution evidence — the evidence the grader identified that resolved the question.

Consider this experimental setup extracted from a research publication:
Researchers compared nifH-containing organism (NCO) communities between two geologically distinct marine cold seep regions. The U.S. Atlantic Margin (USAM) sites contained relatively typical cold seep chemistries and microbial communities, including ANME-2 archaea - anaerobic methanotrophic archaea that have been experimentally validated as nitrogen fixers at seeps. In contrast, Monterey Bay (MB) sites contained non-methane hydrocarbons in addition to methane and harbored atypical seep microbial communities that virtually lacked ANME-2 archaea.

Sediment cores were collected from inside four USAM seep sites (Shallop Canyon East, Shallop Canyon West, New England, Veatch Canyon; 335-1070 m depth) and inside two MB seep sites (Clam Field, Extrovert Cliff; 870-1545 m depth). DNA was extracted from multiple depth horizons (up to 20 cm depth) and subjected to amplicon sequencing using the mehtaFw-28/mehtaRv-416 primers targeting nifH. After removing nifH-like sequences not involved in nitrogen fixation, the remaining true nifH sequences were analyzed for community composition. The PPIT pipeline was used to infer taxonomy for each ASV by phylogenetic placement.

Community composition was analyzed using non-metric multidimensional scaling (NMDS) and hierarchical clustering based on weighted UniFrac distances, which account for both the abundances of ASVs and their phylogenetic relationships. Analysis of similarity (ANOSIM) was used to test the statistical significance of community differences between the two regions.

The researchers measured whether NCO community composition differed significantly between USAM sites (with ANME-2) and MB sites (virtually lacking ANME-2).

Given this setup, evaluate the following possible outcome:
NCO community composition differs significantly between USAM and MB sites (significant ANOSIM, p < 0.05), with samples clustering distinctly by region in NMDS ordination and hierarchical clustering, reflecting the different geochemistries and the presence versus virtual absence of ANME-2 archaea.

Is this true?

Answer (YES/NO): YES